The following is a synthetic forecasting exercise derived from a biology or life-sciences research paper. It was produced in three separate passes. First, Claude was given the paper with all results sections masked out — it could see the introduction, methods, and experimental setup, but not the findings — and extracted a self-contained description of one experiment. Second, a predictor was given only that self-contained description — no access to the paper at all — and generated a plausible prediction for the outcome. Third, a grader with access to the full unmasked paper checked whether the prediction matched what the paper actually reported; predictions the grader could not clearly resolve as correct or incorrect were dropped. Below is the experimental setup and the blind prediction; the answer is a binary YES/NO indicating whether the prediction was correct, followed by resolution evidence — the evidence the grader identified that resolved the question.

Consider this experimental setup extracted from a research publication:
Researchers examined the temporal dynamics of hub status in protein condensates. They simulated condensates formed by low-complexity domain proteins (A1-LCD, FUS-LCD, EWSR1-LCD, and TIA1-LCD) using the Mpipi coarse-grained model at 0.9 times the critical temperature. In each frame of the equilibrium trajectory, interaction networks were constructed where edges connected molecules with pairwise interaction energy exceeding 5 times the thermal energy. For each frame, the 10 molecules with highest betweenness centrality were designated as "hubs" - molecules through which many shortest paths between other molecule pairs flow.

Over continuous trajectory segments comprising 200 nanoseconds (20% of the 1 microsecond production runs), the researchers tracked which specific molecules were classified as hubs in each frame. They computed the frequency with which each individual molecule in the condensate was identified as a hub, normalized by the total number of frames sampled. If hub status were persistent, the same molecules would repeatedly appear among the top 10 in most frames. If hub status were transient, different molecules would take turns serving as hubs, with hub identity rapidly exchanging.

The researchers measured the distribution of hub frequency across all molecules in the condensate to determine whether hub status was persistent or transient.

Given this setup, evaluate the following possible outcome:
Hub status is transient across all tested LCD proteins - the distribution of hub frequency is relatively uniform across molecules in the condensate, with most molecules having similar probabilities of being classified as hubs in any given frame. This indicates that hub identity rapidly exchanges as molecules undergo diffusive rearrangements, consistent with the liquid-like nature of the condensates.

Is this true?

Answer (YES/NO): YES